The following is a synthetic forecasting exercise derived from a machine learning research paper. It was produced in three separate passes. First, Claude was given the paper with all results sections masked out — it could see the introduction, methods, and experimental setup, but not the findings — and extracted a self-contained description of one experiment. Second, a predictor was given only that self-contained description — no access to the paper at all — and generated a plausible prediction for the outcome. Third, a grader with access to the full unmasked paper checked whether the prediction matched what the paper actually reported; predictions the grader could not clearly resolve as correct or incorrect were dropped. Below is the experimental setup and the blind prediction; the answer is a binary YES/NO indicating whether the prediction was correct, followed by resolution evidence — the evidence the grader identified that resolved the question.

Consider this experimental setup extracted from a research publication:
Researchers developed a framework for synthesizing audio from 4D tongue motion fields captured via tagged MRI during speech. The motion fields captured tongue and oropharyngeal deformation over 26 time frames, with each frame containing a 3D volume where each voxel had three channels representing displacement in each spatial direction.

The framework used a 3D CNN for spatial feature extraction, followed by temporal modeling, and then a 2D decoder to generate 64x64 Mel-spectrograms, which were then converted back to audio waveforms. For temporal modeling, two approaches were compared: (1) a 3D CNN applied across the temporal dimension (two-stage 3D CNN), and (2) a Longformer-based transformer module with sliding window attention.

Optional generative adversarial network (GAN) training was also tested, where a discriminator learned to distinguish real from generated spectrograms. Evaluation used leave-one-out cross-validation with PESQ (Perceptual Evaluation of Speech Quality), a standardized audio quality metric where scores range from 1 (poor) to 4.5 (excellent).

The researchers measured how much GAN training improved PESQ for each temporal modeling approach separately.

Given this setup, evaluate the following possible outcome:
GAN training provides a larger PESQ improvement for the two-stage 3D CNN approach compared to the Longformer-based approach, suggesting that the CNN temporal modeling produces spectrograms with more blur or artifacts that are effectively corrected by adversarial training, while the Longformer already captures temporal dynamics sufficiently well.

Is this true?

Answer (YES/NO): NO